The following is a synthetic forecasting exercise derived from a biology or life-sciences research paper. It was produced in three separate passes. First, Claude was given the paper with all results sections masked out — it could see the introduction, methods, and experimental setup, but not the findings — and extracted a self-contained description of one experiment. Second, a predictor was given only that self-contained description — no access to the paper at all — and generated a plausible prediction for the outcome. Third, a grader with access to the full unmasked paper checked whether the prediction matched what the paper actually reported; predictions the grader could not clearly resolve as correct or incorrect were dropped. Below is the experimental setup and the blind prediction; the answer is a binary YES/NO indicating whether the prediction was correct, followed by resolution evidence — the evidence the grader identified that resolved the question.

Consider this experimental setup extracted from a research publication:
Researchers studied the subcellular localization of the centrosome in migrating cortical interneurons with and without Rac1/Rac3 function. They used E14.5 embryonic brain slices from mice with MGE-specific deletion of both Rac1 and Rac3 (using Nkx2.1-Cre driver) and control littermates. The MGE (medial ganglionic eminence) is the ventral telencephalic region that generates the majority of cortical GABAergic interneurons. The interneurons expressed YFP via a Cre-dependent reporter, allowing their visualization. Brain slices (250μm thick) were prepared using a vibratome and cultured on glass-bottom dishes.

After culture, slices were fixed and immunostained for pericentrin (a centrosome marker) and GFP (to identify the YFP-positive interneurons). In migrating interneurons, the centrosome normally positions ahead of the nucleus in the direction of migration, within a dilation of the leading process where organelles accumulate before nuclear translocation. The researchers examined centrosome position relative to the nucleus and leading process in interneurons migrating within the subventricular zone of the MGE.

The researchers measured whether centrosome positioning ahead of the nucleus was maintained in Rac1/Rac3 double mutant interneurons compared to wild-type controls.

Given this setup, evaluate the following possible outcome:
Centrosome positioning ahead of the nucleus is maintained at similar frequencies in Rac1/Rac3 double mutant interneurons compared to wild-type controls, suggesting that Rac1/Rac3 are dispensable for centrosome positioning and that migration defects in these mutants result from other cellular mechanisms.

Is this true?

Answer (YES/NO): NO